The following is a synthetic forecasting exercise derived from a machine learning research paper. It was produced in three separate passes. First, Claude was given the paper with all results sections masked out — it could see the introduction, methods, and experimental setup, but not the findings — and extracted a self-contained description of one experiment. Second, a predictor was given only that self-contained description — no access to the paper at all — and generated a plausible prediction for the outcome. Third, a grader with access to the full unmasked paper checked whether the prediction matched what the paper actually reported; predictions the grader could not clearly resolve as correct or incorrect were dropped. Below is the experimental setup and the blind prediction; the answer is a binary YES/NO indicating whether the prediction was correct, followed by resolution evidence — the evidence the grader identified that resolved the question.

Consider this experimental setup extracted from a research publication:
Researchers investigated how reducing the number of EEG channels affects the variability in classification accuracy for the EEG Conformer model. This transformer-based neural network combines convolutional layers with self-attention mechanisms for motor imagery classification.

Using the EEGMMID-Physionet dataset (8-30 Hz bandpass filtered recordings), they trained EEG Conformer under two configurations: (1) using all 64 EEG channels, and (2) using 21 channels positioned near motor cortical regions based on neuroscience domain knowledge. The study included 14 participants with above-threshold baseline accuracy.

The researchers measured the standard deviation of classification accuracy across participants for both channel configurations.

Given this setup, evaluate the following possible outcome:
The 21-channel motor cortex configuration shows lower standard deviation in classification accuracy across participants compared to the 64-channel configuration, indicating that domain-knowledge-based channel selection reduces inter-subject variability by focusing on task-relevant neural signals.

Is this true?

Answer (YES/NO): NO